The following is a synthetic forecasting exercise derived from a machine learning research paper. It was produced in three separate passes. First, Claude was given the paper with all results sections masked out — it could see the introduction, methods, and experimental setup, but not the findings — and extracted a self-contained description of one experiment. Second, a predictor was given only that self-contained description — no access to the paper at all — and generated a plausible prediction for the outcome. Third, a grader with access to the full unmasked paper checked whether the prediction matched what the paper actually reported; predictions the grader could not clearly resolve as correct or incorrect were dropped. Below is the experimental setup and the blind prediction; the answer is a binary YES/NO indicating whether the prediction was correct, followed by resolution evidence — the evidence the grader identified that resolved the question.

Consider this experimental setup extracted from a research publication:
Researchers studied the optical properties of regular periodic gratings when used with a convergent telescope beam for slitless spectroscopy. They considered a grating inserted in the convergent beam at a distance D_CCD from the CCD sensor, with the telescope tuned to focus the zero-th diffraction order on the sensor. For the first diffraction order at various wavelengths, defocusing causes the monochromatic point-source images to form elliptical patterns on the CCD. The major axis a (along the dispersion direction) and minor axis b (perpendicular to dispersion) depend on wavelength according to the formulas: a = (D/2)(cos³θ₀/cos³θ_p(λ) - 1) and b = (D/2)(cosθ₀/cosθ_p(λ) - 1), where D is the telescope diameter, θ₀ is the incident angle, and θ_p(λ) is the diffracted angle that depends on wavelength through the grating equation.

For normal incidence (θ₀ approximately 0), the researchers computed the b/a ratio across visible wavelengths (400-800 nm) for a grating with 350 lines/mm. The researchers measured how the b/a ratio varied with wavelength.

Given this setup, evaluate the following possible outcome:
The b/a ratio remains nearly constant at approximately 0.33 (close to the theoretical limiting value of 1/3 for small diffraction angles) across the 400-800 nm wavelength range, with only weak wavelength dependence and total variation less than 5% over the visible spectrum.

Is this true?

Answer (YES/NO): YES